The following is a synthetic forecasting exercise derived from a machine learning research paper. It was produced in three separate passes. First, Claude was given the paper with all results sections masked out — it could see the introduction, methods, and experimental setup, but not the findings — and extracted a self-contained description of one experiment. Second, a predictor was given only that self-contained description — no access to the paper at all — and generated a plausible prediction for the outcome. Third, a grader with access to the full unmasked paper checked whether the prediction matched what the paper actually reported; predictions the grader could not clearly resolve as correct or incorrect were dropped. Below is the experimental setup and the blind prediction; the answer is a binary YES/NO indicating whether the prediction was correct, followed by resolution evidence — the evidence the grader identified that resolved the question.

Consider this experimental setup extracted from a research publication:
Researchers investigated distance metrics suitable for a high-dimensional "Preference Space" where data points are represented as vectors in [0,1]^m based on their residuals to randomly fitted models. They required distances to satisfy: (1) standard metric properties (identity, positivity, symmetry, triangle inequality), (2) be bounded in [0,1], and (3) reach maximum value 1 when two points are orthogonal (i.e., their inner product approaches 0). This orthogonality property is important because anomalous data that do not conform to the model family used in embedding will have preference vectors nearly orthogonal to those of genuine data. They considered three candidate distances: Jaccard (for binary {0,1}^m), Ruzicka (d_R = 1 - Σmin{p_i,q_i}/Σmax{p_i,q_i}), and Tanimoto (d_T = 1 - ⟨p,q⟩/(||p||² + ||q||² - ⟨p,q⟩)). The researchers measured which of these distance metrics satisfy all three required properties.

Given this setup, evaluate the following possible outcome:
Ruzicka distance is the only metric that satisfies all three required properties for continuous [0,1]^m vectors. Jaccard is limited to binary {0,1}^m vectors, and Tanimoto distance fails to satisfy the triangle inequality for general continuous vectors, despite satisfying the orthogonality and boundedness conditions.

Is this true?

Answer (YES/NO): NO